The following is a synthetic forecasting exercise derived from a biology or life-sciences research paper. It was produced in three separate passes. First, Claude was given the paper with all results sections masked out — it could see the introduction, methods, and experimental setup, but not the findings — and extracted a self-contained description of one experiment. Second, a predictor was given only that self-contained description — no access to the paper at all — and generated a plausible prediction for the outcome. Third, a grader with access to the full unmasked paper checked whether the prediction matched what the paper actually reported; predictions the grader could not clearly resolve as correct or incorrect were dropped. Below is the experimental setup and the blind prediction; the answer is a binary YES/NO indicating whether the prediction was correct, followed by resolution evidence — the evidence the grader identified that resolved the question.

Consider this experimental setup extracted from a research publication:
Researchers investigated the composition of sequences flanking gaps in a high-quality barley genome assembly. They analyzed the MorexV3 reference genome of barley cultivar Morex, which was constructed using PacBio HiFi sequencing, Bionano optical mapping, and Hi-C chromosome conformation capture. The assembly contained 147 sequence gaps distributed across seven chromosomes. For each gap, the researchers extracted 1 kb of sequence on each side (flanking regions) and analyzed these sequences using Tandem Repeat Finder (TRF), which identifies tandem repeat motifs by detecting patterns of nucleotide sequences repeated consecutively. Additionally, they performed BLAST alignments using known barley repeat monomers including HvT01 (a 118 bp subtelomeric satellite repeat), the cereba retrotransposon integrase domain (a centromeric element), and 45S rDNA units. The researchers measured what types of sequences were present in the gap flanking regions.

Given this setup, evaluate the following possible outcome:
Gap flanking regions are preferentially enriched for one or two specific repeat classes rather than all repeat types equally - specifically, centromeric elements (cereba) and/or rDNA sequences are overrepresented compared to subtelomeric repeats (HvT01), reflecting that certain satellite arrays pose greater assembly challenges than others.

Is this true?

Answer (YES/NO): NO